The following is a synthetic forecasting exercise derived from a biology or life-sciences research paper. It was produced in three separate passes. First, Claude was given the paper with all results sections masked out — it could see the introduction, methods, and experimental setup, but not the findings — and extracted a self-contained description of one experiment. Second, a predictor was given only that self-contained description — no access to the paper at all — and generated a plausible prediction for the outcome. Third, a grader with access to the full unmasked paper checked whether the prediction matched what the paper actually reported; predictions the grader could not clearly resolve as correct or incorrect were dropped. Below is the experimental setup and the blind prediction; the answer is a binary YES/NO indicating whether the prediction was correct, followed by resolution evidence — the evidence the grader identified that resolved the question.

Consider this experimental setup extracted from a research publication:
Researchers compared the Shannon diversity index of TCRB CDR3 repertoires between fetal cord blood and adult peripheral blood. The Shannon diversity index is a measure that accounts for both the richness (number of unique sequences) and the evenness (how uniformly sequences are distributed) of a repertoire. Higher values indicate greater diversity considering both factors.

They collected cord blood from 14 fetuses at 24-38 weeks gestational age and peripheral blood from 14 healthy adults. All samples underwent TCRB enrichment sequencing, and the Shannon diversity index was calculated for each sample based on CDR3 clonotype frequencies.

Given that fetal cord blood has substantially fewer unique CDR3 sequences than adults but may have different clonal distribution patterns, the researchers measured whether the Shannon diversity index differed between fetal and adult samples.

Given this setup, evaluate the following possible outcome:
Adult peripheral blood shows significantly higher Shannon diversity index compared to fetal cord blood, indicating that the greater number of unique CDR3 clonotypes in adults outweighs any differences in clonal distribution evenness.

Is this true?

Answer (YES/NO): NO